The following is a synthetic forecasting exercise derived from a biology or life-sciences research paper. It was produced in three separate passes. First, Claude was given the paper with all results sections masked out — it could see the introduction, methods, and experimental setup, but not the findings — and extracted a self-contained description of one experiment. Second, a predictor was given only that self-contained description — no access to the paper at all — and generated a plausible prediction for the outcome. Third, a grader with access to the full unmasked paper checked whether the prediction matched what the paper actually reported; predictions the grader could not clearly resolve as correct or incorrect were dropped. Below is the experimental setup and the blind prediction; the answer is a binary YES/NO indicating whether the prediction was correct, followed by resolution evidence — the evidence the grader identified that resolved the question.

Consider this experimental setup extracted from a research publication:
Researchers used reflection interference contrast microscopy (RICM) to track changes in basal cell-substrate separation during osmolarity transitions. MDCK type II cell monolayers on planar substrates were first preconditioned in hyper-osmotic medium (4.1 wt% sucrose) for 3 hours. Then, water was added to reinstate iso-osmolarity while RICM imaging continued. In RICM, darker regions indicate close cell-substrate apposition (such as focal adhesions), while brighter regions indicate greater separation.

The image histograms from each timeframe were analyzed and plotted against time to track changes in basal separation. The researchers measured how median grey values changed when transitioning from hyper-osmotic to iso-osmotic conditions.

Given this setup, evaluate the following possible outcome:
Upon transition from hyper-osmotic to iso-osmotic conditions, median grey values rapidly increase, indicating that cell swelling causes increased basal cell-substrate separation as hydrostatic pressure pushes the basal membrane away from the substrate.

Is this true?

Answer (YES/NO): NO